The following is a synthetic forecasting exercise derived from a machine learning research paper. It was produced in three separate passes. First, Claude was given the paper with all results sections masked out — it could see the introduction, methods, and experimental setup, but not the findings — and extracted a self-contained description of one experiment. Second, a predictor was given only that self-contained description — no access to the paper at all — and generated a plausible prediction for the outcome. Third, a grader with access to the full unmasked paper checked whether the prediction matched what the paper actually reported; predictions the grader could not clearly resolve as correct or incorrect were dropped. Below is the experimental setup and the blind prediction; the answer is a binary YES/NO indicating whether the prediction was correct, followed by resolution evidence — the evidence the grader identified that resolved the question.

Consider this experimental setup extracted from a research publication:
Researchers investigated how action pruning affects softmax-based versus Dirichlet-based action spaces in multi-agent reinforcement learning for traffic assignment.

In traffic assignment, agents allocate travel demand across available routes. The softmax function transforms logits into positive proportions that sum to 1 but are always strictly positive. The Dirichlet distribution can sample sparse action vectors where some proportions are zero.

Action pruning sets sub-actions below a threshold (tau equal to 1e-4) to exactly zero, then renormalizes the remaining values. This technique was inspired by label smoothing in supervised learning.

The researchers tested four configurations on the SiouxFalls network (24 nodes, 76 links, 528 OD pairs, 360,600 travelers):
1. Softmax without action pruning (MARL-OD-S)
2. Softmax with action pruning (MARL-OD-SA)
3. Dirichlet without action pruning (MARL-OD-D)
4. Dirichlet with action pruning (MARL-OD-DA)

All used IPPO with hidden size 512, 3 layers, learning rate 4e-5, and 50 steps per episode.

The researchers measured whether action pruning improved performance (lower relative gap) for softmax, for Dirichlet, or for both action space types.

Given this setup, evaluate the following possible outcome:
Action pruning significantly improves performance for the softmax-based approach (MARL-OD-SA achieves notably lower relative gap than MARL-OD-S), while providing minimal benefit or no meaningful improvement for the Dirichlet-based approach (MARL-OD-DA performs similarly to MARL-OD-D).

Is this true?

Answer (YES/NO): NO